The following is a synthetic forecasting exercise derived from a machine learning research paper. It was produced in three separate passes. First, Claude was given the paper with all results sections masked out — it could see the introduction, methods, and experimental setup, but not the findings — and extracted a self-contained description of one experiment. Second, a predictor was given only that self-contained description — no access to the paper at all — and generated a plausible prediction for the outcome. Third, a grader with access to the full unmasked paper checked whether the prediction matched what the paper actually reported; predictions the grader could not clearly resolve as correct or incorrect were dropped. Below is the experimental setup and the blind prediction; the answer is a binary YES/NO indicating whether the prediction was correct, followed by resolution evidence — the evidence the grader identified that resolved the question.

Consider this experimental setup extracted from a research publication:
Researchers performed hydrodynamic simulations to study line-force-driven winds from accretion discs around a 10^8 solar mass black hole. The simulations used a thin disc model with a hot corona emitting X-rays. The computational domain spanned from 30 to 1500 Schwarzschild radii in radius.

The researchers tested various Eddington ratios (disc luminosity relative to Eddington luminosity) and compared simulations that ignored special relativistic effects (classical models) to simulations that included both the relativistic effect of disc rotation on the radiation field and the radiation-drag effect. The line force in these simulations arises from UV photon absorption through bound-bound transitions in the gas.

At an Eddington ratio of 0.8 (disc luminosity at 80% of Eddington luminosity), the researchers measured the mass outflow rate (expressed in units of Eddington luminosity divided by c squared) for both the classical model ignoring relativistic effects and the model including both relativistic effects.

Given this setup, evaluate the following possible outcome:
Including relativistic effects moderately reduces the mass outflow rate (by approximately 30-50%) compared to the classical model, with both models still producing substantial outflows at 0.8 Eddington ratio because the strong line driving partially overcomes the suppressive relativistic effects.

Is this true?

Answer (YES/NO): YES